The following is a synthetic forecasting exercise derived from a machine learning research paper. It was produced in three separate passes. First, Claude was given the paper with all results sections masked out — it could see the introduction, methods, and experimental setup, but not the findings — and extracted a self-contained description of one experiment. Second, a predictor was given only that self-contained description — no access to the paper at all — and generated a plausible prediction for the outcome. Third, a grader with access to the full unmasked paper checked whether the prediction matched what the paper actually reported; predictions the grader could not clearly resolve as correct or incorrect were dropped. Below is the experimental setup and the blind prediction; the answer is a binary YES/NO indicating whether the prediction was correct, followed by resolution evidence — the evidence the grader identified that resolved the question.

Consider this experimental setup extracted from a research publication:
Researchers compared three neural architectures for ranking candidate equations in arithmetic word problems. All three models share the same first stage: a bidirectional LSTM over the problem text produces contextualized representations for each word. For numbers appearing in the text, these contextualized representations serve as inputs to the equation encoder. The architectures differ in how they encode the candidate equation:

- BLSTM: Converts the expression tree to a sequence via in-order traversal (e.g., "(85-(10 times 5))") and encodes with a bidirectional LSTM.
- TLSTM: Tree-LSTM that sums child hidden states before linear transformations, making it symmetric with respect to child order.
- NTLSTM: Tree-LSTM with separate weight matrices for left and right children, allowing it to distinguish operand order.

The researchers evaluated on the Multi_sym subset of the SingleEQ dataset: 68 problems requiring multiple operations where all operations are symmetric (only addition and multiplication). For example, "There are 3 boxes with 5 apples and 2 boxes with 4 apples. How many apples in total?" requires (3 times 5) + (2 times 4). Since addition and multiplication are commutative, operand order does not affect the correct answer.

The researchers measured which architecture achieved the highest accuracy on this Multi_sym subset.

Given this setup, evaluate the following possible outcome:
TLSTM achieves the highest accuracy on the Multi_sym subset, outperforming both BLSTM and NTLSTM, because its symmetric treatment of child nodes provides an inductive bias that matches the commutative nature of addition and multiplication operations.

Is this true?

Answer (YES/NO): YES